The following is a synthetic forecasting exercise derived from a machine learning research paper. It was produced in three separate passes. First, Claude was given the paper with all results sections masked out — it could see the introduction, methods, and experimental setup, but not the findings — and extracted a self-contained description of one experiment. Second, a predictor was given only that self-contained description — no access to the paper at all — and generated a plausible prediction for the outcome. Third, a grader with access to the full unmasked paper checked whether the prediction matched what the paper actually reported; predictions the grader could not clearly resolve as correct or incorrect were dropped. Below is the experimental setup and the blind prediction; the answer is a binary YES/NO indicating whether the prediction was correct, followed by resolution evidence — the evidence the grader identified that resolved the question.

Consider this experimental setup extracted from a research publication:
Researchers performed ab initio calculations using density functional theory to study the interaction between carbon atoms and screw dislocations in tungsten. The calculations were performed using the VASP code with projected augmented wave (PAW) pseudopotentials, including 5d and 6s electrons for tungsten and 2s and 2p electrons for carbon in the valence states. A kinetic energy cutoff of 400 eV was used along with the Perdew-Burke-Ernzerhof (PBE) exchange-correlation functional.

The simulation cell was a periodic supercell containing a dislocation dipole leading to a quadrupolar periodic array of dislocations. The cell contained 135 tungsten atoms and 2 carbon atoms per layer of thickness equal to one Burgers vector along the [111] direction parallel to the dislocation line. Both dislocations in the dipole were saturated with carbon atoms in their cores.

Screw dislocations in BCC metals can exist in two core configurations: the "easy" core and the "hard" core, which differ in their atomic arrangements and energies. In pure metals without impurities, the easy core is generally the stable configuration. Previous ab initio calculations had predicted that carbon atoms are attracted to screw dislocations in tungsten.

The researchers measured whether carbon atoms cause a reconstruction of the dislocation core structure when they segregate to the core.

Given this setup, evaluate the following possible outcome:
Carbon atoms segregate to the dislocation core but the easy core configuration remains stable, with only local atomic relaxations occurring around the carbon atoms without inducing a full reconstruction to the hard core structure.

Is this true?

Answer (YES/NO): NO